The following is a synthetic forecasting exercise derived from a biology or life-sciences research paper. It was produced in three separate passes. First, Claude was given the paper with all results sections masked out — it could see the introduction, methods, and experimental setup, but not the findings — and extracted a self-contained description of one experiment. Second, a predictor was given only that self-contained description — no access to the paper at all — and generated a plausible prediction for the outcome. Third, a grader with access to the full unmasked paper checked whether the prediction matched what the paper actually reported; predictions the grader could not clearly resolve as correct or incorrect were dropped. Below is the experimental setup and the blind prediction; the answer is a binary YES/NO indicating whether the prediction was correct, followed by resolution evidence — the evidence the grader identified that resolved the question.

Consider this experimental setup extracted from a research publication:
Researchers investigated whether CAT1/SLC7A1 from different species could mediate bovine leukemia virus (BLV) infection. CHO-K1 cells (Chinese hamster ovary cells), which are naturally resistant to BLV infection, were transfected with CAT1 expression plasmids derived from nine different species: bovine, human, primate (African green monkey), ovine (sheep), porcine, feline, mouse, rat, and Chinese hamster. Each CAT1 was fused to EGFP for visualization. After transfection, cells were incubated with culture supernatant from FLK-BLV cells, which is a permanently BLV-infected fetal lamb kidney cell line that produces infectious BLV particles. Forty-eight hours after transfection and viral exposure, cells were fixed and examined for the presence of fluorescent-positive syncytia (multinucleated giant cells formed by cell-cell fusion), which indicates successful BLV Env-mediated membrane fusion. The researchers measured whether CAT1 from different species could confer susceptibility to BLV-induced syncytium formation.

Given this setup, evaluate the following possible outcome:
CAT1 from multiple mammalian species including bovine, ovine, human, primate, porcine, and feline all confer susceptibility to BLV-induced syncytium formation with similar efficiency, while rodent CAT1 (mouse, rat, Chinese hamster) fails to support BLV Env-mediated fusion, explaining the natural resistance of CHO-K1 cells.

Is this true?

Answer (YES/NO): NO